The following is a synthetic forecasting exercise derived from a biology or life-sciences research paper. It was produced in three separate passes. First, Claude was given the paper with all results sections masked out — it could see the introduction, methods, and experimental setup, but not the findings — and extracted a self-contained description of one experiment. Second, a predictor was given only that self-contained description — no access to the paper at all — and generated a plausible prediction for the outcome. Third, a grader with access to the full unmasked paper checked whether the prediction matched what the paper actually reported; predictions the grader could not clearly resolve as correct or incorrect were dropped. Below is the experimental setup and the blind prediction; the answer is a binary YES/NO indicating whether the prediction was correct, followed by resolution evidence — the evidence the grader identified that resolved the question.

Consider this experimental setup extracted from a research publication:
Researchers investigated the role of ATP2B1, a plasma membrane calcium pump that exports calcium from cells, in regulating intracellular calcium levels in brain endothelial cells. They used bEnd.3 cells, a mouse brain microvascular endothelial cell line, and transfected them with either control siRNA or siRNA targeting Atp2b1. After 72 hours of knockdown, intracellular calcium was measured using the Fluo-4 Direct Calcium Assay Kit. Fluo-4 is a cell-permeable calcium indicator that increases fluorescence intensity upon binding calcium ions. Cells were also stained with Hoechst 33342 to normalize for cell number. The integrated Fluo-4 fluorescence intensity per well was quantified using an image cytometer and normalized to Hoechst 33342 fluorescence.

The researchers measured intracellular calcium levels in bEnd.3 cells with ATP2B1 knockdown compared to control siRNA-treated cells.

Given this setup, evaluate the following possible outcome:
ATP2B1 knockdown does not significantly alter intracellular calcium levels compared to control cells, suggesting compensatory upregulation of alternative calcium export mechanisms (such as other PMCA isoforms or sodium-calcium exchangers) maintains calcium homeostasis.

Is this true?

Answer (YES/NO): NO